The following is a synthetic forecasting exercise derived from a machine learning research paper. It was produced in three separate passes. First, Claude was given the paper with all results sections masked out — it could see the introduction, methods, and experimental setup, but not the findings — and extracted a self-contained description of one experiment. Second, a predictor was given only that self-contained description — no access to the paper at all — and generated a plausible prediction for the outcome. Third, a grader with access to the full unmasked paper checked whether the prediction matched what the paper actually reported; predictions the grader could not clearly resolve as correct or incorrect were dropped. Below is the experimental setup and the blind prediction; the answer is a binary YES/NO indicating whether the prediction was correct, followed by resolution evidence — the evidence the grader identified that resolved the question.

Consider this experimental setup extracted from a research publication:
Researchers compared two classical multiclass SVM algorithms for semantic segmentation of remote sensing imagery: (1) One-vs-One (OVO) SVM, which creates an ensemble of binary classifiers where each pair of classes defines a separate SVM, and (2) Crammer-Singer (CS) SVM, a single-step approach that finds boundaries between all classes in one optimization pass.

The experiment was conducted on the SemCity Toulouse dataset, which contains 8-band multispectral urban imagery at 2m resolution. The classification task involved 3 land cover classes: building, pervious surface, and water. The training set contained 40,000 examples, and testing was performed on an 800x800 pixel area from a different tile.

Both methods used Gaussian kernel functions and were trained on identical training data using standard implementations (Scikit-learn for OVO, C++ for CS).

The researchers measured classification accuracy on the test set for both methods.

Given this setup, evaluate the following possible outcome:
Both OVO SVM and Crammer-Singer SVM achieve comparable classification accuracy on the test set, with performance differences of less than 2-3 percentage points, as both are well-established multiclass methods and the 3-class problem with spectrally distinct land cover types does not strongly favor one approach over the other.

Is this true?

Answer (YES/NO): NO